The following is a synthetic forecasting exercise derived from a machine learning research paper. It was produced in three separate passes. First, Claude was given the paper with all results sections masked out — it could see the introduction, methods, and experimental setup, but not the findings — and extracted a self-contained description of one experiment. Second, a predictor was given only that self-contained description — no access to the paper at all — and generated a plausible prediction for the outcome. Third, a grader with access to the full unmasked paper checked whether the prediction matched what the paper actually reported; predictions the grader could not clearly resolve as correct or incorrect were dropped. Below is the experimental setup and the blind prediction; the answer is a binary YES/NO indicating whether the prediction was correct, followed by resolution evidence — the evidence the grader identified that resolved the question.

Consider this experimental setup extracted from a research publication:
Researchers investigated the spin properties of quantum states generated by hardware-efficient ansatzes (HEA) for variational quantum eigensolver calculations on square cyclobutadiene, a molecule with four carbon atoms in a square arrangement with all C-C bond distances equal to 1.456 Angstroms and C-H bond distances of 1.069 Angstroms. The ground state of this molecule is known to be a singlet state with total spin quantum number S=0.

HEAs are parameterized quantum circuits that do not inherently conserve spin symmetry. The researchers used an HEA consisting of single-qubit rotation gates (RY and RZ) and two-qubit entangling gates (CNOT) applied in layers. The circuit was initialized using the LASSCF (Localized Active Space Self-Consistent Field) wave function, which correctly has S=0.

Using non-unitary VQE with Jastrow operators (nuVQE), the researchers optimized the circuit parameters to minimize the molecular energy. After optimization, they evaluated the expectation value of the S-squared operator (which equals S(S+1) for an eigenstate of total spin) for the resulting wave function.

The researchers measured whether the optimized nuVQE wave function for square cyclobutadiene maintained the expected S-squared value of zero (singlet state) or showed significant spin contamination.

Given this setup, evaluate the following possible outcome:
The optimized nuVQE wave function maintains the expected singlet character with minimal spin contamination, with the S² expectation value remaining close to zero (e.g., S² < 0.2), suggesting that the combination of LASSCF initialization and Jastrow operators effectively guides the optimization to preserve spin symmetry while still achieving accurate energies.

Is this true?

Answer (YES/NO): NO